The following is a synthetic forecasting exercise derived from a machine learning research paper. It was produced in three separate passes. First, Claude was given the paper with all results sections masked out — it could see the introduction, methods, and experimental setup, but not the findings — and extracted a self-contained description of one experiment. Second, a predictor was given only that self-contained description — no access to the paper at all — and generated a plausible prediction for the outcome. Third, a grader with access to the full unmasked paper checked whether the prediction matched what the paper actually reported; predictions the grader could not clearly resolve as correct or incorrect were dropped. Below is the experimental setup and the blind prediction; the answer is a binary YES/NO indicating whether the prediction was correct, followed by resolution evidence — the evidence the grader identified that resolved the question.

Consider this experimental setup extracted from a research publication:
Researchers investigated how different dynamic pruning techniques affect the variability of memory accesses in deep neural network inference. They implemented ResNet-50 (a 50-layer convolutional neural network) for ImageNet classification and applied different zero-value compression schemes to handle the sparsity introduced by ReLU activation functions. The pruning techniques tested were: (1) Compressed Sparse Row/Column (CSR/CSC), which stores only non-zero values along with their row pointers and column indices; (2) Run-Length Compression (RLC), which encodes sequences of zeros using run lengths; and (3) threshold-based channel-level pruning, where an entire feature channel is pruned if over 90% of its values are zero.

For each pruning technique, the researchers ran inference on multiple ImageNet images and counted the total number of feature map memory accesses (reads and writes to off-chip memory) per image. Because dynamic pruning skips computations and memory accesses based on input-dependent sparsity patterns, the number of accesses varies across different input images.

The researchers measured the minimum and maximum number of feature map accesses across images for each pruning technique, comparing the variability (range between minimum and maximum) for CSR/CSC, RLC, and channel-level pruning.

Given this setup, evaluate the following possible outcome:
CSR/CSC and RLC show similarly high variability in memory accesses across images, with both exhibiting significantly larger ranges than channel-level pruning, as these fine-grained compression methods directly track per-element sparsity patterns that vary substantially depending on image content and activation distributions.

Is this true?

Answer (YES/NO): NO